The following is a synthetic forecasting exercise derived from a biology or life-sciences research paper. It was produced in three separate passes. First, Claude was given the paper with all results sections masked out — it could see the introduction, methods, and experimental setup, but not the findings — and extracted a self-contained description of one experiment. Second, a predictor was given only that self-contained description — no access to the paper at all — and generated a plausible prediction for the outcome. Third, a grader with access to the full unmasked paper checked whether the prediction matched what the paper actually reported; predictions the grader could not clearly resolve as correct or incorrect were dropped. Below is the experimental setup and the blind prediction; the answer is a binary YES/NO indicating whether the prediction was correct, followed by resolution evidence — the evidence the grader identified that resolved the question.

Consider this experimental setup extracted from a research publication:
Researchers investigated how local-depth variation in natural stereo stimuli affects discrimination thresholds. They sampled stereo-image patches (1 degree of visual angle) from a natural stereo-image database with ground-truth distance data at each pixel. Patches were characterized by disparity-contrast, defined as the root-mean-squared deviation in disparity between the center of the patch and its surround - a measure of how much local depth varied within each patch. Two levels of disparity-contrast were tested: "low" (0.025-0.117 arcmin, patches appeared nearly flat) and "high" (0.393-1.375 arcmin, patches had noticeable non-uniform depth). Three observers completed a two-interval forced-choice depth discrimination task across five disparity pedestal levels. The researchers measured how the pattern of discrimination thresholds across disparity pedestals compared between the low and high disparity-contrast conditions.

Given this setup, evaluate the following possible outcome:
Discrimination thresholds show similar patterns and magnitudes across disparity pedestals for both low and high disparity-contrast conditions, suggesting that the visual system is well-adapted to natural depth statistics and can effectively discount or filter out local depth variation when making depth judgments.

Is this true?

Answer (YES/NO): NO